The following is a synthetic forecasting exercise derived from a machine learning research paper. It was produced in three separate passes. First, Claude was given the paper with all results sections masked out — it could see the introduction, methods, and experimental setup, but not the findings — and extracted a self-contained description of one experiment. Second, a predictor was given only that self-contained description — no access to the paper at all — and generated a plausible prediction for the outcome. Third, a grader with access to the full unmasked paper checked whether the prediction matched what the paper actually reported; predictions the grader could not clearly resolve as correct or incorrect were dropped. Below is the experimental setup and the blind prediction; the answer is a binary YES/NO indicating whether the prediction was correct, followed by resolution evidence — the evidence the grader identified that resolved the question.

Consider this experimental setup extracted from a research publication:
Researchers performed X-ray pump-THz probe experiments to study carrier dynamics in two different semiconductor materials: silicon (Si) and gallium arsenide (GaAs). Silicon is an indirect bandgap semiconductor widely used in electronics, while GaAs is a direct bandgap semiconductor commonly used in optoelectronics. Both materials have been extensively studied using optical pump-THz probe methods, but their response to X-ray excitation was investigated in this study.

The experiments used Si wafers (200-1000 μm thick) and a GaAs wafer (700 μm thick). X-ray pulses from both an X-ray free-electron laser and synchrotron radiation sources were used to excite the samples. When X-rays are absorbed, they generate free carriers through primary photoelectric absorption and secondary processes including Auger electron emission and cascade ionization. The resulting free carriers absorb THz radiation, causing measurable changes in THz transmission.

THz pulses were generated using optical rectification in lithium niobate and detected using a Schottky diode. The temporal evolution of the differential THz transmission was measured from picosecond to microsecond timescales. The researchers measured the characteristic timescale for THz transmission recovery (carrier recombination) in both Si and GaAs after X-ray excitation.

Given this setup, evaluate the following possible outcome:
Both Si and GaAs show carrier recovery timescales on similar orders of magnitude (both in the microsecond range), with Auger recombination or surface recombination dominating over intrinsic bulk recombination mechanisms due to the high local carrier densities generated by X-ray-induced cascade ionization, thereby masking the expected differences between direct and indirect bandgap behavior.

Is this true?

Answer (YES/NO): NO